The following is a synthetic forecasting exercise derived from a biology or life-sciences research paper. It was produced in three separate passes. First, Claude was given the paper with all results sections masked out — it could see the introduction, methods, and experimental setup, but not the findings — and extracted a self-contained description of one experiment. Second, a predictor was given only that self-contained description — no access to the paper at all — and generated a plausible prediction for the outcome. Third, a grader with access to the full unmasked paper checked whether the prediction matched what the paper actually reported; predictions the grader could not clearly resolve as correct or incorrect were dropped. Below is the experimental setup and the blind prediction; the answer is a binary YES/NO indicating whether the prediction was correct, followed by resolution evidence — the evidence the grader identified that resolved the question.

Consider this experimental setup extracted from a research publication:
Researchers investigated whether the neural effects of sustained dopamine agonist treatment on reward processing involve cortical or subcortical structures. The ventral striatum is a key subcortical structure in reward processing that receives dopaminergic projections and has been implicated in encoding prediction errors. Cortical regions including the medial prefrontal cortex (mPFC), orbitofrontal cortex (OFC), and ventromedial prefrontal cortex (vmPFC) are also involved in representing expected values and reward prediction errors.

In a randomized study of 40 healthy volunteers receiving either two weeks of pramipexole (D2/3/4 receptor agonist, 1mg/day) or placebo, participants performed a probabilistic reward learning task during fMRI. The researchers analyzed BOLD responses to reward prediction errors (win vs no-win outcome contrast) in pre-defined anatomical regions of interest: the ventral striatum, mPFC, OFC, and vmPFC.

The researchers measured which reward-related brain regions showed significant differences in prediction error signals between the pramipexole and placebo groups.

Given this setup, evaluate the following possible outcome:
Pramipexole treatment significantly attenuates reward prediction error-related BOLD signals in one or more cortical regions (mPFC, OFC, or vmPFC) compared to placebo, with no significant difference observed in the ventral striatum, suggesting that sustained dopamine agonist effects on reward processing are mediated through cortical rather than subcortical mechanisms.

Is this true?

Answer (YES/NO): YES